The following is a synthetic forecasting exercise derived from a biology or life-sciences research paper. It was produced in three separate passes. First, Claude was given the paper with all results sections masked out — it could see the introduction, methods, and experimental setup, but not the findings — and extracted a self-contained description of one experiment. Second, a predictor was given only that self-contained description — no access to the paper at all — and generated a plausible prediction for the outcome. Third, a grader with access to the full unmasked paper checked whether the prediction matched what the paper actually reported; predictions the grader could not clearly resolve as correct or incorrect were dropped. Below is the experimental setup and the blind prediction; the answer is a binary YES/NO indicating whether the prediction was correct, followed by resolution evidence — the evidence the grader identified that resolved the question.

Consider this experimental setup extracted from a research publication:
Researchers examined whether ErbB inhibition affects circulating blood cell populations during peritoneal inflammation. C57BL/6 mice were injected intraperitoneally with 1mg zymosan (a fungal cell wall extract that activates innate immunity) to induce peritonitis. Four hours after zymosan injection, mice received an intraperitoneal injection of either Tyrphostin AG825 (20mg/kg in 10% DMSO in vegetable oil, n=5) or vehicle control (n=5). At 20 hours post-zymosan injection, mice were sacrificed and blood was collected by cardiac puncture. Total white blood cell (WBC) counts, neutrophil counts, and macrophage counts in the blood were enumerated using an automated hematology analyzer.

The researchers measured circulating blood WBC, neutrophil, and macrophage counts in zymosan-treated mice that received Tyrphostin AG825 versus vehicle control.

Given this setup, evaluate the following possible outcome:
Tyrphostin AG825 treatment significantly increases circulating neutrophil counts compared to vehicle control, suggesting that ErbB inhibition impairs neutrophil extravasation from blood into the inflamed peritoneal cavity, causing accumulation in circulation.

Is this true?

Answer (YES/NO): NO